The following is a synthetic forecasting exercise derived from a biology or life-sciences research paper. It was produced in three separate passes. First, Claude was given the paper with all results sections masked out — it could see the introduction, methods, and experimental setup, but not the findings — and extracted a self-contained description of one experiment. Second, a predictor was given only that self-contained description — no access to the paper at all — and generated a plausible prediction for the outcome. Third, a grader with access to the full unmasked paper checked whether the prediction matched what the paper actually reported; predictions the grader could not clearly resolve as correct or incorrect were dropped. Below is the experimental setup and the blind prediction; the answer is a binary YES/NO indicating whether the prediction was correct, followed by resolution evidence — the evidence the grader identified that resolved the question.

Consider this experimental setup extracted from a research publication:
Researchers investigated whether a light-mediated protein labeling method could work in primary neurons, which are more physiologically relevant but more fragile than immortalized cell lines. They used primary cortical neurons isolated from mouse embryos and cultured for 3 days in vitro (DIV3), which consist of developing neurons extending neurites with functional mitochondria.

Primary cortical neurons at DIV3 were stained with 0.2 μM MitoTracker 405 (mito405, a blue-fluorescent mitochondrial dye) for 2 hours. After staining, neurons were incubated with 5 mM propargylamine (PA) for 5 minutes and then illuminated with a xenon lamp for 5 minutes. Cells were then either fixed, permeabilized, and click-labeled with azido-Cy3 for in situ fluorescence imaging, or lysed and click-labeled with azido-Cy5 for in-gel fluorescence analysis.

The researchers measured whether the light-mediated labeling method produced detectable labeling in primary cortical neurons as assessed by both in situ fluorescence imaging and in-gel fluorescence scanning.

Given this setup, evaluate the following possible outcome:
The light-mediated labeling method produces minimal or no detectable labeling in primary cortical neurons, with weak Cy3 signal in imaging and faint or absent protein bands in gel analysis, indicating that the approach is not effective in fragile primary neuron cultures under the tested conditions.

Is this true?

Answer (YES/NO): NO